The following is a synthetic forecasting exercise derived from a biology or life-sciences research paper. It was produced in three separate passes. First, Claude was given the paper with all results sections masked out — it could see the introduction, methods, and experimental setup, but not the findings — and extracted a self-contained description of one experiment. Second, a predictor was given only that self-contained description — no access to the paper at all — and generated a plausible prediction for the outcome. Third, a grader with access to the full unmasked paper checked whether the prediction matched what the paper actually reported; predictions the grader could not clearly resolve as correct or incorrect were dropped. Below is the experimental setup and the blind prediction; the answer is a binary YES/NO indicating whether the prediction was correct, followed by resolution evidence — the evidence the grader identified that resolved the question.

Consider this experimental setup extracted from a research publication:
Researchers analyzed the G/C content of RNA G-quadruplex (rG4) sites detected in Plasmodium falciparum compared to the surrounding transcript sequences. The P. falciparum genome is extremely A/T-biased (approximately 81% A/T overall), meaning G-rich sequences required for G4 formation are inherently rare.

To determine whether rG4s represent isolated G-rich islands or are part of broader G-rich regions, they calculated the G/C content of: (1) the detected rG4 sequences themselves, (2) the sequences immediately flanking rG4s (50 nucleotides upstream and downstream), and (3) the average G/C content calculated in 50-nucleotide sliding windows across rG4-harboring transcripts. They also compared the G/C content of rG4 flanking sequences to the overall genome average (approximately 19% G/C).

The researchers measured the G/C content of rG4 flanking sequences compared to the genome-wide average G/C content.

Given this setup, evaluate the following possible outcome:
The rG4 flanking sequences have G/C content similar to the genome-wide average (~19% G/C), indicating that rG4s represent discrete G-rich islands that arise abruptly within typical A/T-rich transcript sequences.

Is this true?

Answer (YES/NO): NO